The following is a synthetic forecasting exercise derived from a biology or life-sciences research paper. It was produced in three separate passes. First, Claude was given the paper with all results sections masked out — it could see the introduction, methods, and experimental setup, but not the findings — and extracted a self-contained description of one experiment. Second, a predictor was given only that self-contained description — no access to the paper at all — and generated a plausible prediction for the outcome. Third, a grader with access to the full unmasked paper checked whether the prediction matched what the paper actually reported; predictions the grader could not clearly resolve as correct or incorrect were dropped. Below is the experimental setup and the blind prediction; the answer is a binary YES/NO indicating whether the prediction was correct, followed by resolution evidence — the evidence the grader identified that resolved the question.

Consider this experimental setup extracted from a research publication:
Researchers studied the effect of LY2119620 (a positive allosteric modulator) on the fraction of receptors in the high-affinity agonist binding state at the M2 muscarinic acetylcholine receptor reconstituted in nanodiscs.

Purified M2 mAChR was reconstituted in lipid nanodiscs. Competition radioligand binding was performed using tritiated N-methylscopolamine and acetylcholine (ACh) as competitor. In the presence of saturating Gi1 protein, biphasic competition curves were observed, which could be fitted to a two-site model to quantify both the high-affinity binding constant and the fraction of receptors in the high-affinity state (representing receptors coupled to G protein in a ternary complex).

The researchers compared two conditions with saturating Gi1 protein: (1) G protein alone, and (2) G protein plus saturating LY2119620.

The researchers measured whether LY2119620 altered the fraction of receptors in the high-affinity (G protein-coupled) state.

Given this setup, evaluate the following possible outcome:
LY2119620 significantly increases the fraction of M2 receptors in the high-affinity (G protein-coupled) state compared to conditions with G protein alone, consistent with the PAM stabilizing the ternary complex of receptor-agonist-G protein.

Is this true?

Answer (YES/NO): NO